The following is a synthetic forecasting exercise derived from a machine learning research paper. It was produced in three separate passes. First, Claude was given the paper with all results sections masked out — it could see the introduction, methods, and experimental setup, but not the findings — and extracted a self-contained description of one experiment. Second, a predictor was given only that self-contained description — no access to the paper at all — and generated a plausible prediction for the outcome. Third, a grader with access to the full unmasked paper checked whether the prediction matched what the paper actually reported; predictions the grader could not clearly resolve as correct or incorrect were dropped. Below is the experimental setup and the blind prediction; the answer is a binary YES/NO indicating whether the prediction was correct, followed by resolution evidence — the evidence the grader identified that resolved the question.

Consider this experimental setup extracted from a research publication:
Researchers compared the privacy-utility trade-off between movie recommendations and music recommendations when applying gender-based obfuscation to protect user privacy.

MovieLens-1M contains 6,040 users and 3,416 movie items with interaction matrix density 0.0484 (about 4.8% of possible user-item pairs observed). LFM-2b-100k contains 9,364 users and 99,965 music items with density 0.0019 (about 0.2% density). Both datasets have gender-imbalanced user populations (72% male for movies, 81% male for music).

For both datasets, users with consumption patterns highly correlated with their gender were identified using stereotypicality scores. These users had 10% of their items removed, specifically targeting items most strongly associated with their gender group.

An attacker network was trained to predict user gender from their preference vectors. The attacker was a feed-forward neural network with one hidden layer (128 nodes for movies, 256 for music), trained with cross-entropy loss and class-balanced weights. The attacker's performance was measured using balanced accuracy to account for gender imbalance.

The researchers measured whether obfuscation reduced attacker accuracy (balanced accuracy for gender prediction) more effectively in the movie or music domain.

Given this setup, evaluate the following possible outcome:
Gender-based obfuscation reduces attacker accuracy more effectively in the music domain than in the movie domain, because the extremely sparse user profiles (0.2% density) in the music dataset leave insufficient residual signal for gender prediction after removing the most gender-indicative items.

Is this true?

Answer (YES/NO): NO